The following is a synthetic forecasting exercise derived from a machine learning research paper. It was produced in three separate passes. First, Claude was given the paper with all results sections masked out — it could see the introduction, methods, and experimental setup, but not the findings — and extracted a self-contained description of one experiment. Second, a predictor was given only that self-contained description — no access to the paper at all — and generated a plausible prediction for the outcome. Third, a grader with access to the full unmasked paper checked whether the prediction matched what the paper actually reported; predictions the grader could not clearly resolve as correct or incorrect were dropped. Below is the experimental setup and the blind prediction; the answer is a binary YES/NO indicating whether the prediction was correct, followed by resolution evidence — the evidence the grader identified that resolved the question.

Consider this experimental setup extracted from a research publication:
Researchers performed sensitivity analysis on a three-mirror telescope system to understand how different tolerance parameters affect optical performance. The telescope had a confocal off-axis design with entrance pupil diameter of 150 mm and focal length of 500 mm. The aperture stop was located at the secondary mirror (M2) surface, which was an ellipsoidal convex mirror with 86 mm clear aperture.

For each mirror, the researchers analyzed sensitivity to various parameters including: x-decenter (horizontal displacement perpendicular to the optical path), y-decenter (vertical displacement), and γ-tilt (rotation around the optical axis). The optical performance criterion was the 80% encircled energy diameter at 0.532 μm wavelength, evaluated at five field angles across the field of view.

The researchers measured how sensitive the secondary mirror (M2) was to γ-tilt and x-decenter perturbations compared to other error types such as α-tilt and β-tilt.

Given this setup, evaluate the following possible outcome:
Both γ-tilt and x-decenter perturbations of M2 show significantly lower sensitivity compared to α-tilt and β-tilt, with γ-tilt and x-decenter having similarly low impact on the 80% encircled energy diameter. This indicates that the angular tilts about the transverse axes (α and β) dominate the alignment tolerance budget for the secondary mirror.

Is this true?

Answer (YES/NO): YES